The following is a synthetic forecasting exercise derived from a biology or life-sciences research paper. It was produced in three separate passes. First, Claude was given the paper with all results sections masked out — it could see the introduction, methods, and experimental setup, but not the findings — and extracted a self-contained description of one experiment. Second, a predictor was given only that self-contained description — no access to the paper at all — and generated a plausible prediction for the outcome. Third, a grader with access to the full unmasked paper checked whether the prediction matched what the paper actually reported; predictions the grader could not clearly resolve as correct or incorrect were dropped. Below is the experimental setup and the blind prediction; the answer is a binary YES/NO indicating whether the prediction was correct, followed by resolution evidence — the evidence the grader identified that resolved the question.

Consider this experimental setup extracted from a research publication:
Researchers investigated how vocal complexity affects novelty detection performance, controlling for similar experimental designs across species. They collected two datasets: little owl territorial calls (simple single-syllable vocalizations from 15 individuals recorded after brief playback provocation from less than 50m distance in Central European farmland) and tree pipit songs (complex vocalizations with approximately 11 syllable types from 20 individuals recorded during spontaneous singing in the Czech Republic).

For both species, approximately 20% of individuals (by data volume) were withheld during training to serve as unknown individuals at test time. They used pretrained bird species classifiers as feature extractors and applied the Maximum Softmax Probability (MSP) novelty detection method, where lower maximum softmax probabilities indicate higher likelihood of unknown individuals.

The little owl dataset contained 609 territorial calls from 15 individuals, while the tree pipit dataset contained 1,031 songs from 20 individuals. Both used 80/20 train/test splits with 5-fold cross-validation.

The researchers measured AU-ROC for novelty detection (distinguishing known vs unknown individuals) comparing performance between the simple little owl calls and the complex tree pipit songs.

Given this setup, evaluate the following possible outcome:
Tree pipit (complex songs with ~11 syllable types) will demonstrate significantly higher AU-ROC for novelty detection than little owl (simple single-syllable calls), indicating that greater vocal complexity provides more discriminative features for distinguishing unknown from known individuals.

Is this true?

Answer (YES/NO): NO